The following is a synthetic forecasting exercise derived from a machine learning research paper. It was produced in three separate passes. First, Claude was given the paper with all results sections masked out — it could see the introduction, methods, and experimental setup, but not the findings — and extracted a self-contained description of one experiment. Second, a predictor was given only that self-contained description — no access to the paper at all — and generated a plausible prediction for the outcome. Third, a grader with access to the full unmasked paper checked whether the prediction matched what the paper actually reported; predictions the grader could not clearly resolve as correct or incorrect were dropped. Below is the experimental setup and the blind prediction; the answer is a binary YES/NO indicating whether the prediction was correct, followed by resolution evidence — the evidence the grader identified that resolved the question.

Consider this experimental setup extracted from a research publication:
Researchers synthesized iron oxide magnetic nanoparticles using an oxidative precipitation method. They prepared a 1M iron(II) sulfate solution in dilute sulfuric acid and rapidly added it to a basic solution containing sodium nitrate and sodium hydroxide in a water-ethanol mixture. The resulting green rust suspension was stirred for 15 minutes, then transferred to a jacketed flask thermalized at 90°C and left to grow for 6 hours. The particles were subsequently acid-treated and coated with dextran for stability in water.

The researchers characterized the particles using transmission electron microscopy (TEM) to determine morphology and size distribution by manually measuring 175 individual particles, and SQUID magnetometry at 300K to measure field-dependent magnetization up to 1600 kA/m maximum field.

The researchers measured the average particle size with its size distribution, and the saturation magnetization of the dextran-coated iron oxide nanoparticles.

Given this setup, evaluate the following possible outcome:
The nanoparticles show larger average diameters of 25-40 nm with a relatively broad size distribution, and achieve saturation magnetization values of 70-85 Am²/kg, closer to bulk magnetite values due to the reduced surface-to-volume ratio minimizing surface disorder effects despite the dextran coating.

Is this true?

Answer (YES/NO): YES